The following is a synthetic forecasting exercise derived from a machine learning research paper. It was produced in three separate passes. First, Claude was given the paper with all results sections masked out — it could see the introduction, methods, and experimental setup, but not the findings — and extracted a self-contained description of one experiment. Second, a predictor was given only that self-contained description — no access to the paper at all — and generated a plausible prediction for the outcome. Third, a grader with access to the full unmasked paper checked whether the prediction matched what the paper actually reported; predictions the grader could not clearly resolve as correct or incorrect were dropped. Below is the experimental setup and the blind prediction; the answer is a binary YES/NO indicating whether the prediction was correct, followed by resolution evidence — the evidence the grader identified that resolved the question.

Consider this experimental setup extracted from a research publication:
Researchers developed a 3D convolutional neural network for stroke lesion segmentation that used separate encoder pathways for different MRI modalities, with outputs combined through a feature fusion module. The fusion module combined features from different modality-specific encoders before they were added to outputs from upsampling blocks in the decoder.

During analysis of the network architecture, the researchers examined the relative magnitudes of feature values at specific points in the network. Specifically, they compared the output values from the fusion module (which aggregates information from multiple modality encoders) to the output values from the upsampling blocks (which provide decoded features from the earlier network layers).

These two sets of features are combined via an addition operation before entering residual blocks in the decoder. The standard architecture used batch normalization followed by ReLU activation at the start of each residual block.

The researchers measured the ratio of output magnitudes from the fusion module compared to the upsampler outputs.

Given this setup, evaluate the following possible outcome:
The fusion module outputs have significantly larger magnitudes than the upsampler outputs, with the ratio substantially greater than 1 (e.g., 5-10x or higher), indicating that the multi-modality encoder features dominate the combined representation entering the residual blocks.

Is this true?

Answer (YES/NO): YES